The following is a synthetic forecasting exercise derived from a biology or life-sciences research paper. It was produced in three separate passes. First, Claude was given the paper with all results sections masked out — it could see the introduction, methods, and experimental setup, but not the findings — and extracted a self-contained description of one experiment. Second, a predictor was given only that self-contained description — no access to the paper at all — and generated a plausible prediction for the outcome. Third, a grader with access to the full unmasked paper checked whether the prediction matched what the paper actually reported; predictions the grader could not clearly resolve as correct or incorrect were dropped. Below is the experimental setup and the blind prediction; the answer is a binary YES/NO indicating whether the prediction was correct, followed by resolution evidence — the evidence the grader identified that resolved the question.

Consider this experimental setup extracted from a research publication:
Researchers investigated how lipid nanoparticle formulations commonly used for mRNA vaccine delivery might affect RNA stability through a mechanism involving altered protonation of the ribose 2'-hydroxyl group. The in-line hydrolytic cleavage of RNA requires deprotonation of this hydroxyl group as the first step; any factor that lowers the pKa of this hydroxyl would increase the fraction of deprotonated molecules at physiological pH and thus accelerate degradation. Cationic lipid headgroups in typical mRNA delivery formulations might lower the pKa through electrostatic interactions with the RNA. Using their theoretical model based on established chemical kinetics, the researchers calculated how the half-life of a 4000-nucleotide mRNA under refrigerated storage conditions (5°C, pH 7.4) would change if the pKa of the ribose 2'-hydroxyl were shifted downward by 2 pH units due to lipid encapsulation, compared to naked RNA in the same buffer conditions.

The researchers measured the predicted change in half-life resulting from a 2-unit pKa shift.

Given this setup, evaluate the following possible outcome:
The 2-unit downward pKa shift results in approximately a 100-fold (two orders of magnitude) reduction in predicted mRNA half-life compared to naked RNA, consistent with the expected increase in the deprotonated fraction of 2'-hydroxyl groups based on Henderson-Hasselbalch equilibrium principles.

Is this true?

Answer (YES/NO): YES